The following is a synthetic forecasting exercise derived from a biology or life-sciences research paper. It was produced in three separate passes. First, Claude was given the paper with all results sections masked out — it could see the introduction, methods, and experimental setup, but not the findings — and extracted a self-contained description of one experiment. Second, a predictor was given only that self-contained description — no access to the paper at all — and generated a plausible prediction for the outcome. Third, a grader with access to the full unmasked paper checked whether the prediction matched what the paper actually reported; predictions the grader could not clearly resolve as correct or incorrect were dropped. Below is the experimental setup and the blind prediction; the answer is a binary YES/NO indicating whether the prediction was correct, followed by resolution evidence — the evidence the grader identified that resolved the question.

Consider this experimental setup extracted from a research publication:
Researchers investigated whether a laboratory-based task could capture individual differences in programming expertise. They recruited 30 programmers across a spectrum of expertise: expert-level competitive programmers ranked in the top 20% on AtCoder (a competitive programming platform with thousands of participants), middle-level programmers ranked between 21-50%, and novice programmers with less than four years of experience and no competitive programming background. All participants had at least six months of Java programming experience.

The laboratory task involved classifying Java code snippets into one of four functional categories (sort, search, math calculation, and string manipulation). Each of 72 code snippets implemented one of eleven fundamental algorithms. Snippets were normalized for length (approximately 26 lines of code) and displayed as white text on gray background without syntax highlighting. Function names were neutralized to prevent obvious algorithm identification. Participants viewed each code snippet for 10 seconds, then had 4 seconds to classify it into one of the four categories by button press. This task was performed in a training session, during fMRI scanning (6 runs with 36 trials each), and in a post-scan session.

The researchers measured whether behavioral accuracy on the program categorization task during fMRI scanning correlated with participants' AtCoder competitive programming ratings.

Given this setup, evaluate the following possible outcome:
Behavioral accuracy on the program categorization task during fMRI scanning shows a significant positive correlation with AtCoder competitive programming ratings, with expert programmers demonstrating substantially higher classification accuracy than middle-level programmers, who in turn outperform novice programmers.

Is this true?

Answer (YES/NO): YES